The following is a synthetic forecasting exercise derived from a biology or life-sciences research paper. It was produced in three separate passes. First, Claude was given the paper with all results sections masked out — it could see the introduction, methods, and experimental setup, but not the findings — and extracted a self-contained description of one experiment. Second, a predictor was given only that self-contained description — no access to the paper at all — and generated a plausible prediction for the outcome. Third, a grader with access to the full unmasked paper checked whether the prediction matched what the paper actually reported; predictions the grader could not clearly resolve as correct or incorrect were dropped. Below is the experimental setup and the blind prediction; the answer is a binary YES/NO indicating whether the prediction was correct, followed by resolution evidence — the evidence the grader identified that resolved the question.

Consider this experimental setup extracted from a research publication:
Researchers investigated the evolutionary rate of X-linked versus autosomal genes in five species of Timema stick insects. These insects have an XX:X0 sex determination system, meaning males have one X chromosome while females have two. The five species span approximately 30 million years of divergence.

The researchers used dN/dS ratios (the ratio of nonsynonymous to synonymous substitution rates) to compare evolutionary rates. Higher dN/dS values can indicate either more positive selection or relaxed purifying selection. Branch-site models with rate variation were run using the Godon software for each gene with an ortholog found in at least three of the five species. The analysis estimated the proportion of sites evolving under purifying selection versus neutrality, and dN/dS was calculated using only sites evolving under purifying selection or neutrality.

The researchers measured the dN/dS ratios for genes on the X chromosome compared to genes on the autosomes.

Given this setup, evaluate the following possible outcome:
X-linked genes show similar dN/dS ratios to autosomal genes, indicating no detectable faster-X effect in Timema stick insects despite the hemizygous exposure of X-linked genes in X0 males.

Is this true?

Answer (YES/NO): NO